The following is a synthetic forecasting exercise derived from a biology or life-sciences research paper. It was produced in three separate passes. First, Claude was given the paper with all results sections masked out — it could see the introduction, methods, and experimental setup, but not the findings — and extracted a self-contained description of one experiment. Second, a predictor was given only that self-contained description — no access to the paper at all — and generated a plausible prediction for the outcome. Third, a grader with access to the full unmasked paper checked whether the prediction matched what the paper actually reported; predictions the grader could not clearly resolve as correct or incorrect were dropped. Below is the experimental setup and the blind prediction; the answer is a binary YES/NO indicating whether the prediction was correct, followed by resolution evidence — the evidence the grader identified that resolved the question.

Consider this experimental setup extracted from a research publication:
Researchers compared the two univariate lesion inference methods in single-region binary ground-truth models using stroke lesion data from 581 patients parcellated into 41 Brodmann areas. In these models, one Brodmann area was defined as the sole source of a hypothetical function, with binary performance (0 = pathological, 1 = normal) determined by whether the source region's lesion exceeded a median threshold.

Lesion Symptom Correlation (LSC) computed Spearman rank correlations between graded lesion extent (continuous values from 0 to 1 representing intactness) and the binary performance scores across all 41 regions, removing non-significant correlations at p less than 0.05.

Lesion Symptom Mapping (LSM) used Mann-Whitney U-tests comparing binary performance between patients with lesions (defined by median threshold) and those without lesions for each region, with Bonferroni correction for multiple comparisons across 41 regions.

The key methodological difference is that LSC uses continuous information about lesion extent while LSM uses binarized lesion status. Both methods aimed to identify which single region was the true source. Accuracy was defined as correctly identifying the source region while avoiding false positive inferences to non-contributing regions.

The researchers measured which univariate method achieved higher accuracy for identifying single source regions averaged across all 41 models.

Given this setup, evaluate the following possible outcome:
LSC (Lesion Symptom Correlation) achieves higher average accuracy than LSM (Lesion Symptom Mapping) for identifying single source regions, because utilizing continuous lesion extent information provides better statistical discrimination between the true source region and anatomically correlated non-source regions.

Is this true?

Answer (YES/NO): NO